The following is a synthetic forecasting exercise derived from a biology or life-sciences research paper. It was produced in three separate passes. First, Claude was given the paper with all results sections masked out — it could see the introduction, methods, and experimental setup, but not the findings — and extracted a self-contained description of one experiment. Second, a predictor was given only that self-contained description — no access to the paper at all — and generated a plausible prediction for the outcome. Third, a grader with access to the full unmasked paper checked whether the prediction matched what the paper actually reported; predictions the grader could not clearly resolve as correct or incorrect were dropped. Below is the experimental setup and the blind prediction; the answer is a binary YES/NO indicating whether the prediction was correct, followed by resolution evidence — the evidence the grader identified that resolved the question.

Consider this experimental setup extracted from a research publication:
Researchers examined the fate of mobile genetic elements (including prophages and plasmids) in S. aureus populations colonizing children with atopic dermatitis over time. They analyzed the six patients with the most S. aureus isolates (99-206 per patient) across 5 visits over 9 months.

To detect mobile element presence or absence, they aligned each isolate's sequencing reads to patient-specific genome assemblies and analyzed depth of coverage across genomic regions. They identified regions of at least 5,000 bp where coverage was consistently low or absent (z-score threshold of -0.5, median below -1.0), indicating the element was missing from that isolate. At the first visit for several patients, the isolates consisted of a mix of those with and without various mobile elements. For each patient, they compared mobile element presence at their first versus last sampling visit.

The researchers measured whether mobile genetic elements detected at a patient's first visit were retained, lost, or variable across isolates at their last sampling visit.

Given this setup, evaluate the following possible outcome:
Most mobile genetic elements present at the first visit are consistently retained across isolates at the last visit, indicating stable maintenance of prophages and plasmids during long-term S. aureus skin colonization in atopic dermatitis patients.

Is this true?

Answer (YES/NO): YES